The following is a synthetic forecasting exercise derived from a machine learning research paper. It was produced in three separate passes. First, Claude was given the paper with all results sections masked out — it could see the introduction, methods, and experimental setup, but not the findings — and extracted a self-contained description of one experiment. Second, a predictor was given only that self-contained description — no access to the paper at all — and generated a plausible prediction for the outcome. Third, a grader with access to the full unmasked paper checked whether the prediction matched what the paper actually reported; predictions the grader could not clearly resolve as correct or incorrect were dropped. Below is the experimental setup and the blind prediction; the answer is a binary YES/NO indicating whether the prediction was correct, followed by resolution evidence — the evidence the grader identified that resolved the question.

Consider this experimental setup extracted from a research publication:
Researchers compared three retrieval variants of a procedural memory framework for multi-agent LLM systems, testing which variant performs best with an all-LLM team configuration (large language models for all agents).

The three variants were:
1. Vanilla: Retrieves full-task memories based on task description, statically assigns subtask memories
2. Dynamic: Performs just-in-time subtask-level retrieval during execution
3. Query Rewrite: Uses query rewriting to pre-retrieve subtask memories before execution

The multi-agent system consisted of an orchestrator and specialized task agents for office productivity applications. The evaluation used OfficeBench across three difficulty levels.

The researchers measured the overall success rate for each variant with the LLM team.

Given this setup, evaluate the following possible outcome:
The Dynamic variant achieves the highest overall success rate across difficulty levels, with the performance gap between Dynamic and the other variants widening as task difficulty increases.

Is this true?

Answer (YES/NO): NO